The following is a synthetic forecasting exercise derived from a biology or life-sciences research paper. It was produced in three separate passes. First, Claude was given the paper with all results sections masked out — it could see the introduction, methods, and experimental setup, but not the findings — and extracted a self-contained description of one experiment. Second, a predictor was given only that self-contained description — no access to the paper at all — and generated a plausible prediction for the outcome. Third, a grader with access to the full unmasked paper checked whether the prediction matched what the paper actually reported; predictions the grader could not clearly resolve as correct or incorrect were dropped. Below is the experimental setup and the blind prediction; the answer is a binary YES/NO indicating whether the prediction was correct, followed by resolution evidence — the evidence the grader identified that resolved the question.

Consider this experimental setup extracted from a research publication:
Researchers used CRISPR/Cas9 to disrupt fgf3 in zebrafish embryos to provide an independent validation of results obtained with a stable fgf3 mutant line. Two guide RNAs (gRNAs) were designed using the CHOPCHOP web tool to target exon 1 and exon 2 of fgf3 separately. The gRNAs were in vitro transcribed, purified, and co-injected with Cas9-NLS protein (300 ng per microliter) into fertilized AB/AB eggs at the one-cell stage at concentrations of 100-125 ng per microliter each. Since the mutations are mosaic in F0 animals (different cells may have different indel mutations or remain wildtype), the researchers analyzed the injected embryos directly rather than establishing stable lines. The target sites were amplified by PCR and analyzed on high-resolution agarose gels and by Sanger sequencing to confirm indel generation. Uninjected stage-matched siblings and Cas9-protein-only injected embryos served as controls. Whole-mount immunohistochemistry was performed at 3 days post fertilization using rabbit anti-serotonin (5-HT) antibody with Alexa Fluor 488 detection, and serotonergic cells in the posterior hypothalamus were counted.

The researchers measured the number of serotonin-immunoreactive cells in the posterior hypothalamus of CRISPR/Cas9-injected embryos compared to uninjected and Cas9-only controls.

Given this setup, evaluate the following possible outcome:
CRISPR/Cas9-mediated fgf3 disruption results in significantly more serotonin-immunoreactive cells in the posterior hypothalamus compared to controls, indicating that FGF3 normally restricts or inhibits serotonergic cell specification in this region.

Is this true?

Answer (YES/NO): NO